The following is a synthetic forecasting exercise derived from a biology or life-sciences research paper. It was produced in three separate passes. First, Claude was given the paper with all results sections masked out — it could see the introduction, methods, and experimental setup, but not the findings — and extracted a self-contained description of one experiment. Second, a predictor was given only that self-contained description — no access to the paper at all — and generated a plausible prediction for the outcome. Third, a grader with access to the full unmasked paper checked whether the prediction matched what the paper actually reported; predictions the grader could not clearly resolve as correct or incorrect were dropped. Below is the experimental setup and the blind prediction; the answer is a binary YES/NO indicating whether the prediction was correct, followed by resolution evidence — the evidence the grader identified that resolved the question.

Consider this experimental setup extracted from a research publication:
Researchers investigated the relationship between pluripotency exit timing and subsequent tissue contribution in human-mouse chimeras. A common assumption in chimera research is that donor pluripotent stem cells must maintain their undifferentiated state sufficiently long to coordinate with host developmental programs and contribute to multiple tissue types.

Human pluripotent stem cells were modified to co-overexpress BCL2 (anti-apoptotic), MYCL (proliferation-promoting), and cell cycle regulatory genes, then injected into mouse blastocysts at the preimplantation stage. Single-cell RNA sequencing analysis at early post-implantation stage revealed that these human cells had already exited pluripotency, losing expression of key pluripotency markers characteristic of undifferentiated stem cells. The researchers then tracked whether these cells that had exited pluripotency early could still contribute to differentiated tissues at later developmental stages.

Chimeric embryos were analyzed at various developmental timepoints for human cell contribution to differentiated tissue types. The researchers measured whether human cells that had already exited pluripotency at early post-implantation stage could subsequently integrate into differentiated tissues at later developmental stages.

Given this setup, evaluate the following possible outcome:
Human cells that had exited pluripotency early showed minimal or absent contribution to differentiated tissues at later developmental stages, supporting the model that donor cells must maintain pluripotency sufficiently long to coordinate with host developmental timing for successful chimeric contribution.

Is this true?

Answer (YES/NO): NO